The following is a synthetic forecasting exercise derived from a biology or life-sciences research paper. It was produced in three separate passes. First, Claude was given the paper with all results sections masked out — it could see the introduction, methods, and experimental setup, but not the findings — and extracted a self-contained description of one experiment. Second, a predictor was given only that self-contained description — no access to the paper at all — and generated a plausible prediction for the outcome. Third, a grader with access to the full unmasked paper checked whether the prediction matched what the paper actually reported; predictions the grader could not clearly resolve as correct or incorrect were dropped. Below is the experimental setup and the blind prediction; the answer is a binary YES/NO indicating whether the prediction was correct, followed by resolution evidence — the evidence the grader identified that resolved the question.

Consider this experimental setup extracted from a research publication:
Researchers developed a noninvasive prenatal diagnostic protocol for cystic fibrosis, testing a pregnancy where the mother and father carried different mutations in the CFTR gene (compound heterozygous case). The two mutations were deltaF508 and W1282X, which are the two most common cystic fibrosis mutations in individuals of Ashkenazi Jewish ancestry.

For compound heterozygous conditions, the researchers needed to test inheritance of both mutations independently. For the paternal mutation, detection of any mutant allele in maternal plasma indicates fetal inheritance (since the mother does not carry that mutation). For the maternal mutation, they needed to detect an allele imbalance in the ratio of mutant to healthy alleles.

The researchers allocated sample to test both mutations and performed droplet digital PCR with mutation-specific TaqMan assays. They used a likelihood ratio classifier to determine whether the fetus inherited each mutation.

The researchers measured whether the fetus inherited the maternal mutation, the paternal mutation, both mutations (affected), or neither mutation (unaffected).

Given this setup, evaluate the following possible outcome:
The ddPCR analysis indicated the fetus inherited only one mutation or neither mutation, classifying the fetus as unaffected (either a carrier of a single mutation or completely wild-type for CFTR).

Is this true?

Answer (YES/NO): YES